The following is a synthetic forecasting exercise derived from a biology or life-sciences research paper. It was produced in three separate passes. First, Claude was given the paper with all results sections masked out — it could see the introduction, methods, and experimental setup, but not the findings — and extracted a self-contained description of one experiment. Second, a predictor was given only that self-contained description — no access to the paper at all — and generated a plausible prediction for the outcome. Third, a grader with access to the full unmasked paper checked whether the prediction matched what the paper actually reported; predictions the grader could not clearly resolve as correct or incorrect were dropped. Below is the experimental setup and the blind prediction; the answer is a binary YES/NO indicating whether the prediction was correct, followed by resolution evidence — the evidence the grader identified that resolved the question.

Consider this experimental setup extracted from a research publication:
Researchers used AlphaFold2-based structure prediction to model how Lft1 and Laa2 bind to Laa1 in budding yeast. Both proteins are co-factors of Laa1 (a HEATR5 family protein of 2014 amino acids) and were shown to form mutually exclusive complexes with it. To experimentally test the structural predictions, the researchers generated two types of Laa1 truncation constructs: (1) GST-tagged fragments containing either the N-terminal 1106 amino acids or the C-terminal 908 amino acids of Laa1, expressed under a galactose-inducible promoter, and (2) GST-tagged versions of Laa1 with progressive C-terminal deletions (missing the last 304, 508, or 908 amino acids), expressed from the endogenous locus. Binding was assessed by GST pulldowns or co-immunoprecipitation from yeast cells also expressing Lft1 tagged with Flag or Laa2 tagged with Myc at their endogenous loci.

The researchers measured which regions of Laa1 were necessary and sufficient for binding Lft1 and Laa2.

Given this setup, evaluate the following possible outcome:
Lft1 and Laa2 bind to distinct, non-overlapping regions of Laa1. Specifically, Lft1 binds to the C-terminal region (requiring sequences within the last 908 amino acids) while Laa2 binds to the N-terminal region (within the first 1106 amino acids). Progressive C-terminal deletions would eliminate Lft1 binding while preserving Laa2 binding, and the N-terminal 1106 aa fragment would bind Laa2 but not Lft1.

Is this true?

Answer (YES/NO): NO